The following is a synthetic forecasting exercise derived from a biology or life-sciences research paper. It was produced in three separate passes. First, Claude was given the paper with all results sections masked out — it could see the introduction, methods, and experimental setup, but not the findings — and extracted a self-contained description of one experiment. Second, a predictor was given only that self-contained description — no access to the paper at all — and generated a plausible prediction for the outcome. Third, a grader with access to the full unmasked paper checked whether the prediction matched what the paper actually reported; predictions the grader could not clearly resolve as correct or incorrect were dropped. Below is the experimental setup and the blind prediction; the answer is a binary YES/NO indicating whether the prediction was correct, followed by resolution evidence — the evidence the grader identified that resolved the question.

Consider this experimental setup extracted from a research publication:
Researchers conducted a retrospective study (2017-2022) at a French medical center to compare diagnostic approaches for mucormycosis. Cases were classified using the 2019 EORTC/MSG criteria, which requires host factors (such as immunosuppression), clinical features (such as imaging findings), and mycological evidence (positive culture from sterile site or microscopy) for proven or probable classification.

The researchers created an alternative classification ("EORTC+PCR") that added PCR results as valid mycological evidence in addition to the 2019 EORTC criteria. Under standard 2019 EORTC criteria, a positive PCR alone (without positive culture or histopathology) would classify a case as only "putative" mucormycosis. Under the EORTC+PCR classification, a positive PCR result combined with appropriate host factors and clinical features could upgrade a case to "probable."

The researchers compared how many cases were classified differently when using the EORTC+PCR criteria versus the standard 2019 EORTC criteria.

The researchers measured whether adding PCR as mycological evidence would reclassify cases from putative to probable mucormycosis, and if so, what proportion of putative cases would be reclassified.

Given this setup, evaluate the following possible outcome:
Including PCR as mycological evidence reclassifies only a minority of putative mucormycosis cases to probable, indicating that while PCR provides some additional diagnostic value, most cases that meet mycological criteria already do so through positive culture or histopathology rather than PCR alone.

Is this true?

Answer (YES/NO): YES